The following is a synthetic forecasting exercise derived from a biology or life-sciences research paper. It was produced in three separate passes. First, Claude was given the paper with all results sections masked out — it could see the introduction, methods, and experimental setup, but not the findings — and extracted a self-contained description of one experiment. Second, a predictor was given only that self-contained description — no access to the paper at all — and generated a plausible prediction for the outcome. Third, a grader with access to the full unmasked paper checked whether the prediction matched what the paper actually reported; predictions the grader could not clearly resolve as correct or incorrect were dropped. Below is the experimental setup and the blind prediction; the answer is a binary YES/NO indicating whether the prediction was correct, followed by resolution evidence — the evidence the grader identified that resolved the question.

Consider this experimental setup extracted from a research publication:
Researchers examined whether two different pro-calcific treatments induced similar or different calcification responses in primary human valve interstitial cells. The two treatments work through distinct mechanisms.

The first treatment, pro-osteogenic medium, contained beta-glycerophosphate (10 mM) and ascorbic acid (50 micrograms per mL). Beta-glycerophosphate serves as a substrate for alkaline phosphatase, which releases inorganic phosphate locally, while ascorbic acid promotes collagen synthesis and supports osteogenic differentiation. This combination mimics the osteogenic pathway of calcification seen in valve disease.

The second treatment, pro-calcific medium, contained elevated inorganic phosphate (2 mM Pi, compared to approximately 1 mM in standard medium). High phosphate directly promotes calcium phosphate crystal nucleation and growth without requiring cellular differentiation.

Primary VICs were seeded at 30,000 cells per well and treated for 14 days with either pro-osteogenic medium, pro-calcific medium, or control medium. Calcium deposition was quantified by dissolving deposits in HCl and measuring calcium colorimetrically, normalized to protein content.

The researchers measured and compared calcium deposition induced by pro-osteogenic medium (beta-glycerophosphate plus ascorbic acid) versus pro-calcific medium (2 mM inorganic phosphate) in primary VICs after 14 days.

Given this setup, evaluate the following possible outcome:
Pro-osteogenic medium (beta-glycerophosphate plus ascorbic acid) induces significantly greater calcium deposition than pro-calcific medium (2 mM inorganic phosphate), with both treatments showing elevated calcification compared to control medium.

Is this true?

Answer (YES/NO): NO